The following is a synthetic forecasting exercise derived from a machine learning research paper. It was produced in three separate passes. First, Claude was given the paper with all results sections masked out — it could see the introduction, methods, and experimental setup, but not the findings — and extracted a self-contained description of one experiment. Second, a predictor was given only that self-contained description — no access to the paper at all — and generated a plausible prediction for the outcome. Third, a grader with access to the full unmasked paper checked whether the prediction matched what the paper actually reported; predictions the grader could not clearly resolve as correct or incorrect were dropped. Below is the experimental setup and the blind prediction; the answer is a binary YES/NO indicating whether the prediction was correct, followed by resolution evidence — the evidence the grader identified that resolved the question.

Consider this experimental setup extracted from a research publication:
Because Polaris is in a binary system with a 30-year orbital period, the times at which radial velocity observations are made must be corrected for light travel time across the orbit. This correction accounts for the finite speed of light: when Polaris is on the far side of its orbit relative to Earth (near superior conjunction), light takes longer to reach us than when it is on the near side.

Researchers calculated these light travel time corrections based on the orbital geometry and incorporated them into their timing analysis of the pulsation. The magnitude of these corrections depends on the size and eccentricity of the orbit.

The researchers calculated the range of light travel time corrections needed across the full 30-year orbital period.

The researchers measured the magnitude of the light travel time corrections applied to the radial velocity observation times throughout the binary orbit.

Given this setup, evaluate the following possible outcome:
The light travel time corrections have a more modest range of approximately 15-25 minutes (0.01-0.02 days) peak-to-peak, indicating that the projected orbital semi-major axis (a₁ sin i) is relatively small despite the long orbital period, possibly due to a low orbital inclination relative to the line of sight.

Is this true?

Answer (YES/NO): NO